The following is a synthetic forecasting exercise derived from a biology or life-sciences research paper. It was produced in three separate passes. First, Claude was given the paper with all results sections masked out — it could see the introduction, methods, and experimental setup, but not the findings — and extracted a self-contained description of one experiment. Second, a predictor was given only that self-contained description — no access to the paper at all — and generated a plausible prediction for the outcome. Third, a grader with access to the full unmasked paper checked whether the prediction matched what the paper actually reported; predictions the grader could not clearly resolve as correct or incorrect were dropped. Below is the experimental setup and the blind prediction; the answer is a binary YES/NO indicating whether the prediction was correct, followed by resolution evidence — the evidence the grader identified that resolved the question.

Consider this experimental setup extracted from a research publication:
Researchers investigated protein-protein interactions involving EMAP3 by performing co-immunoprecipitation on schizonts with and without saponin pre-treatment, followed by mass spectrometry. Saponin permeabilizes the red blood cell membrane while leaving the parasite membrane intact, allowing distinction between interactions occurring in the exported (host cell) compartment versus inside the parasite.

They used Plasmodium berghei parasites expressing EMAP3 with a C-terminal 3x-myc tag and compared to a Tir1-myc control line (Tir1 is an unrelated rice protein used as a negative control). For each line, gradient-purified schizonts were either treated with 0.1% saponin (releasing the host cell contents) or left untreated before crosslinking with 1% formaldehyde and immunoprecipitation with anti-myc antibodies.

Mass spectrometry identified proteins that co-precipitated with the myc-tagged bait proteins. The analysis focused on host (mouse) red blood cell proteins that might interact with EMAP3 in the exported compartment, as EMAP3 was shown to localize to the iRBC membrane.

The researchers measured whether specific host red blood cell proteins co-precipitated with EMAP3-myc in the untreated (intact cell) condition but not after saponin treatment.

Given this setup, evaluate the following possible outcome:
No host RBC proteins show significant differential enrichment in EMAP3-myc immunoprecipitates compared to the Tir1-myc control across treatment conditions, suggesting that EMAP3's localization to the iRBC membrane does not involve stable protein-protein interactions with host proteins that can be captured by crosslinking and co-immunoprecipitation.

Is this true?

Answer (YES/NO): NO